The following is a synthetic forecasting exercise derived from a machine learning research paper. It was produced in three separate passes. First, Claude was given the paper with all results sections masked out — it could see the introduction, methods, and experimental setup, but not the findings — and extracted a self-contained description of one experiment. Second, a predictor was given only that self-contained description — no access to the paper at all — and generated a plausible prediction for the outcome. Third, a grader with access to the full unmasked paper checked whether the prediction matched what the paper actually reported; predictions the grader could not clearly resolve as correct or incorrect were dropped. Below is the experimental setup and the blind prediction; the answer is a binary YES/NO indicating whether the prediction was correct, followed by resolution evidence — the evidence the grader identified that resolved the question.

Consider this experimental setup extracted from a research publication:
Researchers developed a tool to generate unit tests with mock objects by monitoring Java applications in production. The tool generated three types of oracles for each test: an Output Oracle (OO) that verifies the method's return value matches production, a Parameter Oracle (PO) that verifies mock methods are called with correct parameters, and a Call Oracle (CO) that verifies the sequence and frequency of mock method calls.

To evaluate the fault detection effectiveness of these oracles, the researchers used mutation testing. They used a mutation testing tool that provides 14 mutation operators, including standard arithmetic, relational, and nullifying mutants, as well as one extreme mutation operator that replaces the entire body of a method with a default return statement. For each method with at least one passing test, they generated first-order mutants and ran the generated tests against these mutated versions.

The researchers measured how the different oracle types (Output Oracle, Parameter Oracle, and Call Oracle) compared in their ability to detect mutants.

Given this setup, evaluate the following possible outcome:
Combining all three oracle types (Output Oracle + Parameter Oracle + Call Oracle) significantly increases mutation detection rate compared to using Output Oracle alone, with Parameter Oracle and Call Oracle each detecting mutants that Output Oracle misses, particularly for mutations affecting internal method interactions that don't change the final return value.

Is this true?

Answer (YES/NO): YES